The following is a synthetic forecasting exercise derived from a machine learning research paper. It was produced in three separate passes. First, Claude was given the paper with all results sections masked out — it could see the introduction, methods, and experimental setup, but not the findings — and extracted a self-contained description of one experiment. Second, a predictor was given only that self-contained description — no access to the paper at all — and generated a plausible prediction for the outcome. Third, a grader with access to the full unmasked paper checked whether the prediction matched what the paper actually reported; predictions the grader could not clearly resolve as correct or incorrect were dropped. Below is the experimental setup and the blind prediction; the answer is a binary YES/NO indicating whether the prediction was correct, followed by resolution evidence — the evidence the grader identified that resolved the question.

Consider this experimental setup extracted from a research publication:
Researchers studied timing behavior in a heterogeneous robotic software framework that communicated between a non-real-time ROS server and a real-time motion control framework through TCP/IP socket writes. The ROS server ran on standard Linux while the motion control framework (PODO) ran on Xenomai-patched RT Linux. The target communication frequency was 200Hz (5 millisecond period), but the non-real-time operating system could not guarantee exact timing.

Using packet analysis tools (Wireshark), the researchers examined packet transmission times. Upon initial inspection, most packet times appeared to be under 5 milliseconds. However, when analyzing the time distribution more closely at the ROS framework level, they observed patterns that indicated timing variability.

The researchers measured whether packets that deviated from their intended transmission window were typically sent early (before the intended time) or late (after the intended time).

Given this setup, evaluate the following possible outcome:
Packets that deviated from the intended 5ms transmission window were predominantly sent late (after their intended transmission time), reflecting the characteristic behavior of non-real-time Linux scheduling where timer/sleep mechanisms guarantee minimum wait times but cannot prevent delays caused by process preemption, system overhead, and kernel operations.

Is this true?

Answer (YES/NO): NO